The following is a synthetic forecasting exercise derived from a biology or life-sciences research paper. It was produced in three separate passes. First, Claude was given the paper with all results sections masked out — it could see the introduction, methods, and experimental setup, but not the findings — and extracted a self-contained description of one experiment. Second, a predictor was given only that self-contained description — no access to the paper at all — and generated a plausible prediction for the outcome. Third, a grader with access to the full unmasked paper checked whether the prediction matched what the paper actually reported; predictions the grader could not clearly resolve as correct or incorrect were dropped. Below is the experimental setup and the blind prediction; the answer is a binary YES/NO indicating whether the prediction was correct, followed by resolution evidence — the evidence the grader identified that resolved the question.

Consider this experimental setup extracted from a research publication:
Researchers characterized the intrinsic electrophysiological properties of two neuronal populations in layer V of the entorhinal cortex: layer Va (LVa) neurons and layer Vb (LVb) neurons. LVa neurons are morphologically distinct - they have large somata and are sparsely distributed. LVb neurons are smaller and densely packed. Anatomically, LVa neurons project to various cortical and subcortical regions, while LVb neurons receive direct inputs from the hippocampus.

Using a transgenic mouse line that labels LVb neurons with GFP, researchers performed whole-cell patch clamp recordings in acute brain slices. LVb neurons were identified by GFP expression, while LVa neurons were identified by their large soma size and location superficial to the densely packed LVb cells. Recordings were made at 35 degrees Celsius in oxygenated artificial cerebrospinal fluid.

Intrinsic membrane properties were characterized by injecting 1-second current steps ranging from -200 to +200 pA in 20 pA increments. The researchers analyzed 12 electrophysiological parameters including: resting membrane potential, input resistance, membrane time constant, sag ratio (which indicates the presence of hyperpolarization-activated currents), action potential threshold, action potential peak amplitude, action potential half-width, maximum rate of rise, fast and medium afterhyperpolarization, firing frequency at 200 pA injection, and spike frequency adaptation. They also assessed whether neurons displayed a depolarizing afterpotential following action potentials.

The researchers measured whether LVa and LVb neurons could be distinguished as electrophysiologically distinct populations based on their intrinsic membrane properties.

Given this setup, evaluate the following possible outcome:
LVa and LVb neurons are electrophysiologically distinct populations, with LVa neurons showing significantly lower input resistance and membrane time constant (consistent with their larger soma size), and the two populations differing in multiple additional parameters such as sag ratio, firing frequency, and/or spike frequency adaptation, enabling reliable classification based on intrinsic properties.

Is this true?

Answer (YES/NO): NO